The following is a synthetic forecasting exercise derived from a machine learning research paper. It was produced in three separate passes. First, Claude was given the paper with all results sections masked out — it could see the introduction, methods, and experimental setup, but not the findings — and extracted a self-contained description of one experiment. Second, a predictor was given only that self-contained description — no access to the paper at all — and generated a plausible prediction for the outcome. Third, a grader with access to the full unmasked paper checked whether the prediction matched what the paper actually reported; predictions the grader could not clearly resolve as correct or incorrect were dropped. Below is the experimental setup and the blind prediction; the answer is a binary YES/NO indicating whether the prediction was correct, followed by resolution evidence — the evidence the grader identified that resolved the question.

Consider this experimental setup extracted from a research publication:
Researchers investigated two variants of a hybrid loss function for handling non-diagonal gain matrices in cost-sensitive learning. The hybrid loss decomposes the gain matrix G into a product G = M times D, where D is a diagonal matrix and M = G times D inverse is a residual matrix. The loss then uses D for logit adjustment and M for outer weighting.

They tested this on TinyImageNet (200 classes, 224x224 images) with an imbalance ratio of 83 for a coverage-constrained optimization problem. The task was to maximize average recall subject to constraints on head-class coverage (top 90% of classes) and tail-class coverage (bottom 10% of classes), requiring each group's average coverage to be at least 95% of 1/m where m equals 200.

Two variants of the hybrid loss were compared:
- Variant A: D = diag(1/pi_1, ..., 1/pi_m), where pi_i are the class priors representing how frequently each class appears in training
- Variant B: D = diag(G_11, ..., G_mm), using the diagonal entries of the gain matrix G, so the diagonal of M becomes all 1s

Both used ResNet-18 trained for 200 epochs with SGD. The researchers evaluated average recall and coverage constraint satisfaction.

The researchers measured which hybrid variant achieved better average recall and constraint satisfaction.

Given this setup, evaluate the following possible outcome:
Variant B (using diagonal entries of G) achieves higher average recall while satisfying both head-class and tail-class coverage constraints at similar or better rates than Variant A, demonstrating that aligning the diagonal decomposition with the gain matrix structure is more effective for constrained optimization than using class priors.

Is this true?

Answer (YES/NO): NO